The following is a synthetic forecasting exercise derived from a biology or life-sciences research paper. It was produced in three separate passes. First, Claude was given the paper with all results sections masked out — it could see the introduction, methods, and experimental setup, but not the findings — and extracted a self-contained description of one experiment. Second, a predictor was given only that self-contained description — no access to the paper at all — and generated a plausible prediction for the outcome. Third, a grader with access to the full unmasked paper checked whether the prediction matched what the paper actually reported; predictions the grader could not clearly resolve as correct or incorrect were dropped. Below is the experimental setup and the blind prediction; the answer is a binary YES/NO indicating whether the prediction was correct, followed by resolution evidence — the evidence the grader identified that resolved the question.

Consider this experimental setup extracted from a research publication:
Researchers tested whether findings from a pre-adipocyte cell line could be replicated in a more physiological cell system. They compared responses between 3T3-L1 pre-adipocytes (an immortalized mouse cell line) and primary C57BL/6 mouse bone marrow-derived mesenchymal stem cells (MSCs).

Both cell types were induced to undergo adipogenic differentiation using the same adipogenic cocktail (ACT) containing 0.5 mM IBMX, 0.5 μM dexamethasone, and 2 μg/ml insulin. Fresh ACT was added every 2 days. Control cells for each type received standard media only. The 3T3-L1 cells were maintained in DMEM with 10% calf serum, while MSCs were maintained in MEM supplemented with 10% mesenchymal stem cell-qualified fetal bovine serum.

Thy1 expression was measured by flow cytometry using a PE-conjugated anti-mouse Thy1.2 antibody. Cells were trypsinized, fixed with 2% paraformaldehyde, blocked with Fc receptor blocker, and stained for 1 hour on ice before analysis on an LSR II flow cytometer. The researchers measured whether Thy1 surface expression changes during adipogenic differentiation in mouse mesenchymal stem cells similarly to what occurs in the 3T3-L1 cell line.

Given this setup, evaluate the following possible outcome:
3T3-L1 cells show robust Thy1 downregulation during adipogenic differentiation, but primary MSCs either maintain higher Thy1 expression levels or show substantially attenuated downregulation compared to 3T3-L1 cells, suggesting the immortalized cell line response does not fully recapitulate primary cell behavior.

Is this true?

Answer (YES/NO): NO